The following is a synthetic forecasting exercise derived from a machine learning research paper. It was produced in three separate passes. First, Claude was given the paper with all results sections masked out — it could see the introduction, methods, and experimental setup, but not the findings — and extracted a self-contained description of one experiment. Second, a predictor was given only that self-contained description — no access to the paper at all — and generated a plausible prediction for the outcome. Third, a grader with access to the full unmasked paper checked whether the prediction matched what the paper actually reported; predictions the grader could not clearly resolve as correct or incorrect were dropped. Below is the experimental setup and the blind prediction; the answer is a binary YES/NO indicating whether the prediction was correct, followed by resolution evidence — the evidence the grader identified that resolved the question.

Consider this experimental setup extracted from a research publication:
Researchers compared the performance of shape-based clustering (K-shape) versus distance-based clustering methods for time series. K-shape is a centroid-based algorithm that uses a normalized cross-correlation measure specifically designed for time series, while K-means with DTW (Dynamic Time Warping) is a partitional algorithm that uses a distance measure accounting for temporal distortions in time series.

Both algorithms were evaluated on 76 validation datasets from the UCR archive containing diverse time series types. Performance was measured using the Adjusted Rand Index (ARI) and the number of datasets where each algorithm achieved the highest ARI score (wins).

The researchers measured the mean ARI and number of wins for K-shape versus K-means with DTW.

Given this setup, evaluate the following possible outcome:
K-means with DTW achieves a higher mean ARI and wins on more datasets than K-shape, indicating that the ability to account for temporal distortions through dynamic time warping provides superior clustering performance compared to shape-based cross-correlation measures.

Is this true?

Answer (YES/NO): NO